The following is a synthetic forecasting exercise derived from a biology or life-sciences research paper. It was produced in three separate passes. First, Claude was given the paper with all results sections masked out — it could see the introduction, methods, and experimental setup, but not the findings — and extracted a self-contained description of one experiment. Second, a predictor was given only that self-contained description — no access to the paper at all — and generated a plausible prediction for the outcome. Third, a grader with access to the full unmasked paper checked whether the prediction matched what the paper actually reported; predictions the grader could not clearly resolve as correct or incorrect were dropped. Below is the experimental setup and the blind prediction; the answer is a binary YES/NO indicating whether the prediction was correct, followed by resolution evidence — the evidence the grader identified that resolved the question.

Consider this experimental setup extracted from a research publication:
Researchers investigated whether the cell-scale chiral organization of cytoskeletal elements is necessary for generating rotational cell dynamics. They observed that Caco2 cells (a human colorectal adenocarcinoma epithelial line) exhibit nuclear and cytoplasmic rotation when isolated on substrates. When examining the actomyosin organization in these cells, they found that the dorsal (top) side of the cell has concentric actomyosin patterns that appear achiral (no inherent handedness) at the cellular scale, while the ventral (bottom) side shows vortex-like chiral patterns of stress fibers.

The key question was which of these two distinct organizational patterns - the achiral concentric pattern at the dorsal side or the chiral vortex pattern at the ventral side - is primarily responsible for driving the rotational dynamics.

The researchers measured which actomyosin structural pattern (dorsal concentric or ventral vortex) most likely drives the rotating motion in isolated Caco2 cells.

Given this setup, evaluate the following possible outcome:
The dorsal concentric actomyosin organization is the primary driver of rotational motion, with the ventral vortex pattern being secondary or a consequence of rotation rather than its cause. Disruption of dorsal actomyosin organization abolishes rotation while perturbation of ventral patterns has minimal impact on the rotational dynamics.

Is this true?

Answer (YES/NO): YES